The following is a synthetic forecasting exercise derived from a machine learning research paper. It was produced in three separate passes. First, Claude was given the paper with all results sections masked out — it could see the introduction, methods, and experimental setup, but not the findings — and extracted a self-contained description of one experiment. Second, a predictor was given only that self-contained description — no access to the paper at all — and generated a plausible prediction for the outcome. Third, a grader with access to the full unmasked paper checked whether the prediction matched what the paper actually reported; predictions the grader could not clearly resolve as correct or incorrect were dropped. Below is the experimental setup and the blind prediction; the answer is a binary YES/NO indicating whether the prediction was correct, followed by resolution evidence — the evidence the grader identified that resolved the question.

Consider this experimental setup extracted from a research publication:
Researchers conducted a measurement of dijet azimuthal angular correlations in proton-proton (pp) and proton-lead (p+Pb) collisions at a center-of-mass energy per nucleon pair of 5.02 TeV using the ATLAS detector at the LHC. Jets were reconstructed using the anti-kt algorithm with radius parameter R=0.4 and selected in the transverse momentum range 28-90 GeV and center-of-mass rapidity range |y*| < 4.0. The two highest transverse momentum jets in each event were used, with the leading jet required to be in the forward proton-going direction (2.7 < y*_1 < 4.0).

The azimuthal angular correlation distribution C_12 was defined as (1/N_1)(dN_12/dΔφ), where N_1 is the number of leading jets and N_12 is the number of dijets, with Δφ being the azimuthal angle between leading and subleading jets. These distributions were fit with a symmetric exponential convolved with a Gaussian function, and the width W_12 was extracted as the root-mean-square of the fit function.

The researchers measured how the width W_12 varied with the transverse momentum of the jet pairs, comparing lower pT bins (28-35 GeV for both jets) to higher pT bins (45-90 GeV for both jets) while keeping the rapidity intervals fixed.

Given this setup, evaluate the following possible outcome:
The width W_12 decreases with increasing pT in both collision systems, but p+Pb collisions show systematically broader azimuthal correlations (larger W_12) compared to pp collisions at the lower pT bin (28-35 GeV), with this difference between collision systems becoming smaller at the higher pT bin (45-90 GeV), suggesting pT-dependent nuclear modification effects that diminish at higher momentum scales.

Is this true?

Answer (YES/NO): NO